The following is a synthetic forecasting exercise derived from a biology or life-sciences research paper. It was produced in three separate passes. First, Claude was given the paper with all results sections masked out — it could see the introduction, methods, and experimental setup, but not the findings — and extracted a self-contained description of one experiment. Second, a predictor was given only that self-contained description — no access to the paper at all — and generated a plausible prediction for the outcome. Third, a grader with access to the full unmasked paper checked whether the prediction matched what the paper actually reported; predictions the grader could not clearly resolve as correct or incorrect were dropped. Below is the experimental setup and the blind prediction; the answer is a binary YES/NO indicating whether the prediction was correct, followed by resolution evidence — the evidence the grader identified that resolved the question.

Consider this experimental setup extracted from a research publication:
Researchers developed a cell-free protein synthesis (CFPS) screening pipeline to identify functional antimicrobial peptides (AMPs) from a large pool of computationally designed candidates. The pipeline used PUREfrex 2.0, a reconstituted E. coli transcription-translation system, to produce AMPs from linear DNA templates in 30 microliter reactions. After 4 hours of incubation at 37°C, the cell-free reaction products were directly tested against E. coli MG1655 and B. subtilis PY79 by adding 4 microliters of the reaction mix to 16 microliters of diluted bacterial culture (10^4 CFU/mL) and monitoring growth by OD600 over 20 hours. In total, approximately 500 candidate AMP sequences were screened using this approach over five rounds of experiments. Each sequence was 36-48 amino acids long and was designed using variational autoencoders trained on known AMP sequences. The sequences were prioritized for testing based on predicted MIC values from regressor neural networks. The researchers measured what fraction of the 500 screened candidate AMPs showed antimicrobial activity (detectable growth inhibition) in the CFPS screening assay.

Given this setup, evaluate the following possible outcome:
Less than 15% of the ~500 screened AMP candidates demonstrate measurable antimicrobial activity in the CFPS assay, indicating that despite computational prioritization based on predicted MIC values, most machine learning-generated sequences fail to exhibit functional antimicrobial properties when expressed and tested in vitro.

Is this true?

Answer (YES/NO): YES